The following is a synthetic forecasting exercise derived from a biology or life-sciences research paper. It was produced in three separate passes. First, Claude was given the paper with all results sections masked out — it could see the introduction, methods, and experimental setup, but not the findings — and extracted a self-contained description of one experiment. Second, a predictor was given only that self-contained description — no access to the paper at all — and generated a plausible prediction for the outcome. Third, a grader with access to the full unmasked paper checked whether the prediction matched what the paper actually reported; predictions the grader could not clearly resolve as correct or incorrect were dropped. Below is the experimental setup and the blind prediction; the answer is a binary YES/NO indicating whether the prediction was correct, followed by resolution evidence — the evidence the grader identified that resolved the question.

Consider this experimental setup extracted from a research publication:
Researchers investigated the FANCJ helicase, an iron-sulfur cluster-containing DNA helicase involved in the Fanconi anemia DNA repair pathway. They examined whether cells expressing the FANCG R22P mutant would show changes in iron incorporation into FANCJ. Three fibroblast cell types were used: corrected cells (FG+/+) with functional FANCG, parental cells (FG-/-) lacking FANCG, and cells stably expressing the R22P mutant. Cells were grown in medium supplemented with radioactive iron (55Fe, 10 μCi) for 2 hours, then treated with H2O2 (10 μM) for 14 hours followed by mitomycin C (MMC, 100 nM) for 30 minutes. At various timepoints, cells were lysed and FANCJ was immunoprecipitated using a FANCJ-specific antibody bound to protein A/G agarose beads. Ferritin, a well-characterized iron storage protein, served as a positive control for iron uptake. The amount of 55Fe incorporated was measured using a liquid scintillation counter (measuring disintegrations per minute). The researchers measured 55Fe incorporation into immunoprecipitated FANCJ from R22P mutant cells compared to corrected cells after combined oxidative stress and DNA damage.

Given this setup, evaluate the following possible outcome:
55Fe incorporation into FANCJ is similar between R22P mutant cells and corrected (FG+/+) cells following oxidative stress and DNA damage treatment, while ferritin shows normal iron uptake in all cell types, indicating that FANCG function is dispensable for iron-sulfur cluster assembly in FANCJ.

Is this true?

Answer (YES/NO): NO